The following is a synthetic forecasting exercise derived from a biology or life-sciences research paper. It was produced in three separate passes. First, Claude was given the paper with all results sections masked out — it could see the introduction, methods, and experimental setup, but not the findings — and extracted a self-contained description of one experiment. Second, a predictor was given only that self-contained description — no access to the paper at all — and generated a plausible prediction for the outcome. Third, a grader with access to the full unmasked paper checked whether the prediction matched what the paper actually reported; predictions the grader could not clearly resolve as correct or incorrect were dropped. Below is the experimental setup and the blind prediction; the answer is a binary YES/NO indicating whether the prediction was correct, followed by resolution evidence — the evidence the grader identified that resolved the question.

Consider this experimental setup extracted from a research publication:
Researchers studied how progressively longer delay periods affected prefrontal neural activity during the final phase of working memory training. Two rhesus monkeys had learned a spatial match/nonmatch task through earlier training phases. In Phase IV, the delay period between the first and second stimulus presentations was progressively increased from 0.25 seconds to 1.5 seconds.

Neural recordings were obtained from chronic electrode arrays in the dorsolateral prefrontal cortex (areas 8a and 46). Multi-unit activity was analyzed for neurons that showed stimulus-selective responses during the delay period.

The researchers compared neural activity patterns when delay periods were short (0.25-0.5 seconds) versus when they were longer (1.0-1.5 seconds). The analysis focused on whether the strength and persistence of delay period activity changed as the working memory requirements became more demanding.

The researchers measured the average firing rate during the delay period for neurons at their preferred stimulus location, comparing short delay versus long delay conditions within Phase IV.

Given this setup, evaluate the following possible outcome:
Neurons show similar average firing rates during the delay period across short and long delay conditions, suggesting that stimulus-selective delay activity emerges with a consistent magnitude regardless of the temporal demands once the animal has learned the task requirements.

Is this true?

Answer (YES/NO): NO